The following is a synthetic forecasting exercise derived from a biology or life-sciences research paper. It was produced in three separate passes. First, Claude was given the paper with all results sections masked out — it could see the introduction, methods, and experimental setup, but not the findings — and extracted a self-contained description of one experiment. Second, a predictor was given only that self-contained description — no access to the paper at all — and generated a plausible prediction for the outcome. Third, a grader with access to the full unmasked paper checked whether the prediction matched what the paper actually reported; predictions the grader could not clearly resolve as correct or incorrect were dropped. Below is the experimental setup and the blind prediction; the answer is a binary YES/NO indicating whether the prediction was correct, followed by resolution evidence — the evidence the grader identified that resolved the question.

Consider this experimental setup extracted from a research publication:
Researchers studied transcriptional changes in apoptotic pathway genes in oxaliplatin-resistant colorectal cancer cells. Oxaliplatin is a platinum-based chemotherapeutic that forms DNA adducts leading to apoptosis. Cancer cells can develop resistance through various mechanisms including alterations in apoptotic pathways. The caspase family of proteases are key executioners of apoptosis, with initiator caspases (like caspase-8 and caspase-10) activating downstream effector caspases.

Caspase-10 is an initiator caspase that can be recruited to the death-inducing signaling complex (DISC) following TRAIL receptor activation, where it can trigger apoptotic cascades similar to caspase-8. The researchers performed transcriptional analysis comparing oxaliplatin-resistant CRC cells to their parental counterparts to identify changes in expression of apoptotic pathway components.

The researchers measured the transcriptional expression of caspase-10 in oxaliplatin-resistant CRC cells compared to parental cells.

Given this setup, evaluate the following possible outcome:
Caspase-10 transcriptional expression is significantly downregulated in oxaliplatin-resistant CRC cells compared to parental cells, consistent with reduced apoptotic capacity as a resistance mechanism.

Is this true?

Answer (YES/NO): NO